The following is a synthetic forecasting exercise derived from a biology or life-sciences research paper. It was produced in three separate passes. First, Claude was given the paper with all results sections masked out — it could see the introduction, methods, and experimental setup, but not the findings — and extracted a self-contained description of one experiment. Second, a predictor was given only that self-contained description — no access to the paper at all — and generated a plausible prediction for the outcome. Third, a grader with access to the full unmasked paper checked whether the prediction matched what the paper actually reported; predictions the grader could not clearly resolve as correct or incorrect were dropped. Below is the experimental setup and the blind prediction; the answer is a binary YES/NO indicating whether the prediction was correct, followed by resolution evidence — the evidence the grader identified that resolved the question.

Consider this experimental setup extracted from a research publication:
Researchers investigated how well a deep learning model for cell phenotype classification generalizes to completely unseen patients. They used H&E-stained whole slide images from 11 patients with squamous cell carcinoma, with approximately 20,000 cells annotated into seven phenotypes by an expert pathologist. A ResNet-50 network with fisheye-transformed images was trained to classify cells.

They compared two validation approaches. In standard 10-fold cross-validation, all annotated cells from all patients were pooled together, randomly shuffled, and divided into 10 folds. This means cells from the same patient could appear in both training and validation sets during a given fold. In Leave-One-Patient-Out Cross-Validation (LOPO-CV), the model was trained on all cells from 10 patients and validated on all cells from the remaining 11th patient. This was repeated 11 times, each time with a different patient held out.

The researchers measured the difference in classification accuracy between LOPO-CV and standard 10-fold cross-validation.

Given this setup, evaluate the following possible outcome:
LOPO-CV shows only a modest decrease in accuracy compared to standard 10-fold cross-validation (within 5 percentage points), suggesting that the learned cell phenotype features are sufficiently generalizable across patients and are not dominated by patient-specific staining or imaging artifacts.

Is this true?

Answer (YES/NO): NO